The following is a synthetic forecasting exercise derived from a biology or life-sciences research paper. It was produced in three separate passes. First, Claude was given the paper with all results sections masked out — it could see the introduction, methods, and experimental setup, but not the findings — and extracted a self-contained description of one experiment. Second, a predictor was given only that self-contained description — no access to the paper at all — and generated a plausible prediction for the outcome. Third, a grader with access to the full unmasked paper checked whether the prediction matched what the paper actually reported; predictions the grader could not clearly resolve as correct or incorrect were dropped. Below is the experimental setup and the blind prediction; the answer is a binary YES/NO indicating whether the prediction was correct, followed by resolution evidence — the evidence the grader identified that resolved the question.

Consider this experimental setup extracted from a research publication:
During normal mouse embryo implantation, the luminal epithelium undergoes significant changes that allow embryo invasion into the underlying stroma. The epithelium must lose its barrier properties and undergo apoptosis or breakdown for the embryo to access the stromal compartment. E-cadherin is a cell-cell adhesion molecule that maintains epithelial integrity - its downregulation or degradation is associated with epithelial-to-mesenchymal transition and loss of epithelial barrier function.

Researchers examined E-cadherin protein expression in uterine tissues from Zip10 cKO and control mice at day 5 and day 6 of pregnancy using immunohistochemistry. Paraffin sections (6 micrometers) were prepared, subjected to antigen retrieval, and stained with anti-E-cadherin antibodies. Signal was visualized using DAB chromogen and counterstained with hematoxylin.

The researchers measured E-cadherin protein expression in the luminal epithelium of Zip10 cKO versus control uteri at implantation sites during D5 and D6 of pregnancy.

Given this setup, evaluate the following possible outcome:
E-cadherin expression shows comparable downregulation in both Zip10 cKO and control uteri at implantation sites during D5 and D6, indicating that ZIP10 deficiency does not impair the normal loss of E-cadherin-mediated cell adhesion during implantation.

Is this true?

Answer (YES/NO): NO